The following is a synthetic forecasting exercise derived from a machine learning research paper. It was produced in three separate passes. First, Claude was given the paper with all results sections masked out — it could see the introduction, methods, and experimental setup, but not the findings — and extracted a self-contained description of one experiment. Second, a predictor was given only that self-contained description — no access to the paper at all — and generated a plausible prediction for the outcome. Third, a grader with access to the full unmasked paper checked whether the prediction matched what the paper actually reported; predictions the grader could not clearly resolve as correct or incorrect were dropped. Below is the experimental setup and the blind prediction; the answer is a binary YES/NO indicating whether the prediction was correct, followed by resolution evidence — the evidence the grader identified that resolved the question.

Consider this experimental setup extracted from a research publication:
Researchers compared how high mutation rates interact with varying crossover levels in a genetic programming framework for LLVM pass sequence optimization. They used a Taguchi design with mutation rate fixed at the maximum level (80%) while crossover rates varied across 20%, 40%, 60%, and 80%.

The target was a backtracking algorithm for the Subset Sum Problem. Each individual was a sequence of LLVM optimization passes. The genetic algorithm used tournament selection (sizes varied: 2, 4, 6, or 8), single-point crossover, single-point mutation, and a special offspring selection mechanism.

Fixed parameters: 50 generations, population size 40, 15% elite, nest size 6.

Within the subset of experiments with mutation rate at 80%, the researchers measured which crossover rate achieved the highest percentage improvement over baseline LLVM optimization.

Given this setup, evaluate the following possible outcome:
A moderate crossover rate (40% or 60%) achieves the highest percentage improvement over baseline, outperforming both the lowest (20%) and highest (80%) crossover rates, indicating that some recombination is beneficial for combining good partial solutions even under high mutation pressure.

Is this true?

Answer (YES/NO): YES